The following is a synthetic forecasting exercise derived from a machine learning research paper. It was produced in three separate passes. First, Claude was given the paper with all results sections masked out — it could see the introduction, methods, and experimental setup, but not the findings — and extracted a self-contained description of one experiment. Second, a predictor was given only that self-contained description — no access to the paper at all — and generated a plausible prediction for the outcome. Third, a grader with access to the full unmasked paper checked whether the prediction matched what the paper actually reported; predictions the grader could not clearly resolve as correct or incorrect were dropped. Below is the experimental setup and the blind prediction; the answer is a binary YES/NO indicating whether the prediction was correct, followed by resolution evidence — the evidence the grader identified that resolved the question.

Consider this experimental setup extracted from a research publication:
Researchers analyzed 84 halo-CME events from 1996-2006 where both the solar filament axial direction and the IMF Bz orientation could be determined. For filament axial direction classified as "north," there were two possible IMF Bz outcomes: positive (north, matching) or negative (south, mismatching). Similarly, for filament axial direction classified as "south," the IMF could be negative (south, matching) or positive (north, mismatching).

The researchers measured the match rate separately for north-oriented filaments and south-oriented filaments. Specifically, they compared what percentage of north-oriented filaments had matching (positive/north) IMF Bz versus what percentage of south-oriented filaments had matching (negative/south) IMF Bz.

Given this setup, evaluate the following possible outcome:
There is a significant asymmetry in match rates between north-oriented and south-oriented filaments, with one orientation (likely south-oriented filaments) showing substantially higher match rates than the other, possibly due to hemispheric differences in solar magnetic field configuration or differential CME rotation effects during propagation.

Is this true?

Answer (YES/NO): NO